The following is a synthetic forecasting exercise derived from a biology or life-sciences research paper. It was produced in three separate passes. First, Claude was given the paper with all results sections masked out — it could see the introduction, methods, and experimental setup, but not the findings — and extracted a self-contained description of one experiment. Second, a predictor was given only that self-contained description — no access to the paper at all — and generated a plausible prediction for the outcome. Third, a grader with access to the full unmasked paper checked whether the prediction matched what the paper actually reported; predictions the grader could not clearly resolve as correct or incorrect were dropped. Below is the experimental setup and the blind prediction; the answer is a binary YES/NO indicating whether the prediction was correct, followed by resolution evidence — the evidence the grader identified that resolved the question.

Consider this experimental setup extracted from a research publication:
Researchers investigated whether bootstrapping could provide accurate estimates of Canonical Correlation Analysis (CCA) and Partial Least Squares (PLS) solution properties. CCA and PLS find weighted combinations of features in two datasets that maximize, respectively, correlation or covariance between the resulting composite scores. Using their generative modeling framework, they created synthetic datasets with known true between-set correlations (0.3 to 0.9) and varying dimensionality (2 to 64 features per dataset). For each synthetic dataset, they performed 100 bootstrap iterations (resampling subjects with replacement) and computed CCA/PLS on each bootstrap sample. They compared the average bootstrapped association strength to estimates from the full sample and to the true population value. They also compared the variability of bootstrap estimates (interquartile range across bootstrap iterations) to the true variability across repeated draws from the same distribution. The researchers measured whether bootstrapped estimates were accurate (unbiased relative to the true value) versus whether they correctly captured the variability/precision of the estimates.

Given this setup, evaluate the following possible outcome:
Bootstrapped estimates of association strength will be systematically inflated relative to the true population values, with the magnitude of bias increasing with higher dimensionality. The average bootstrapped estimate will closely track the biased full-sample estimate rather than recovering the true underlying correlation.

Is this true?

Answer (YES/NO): YES